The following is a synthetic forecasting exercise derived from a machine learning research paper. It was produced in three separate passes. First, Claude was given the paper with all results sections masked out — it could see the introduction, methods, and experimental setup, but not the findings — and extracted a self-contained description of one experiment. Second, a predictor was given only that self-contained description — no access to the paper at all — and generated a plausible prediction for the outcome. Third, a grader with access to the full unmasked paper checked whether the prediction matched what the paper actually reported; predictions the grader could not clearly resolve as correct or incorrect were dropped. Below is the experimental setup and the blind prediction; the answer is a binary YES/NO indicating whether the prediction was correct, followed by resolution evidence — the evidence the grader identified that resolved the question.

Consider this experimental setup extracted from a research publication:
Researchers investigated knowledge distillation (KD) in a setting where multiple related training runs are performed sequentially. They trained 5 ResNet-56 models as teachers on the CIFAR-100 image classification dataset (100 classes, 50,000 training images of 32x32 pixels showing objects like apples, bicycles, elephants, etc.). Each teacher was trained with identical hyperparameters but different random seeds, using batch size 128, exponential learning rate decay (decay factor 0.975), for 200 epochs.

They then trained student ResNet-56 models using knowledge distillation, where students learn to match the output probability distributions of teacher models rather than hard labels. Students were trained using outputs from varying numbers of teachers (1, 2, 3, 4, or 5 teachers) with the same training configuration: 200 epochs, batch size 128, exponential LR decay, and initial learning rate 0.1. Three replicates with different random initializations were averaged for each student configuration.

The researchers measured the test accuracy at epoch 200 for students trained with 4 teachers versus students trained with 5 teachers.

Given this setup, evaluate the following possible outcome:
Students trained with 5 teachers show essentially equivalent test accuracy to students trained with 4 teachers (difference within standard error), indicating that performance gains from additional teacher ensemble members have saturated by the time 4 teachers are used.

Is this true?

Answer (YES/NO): YES